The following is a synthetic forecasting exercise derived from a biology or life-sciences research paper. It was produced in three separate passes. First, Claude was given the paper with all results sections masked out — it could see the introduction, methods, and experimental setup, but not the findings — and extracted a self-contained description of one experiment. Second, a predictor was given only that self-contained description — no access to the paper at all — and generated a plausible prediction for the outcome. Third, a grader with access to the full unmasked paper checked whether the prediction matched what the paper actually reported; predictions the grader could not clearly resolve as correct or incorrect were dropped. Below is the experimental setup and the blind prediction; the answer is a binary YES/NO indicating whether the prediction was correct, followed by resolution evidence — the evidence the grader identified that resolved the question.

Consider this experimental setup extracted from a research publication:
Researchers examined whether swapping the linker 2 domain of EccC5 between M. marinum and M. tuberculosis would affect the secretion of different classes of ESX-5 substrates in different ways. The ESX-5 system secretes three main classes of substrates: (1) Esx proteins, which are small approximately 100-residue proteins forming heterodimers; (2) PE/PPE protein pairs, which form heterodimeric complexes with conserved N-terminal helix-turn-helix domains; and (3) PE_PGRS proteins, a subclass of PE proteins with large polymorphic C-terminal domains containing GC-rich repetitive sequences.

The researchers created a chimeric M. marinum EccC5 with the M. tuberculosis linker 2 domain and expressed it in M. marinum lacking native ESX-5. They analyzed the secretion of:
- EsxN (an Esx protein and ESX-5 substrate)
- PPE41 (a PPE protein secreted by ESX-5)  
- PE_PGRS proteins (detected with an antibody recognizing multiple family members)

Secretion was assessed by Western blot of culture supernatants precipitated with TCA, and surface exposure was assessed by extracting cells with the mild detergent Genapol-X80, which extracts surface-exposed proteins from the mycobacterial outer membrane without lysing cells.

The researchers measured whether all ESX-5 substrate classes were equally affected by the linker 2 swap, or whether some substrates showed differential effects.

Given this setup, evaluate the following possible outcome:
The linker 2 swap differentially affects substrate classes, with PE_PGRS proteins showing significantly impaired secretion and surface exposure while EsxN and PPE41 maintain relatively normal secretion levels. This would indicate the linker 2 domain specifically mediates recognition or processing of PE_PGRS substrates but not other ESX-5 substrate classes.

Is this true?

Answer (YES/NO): NO